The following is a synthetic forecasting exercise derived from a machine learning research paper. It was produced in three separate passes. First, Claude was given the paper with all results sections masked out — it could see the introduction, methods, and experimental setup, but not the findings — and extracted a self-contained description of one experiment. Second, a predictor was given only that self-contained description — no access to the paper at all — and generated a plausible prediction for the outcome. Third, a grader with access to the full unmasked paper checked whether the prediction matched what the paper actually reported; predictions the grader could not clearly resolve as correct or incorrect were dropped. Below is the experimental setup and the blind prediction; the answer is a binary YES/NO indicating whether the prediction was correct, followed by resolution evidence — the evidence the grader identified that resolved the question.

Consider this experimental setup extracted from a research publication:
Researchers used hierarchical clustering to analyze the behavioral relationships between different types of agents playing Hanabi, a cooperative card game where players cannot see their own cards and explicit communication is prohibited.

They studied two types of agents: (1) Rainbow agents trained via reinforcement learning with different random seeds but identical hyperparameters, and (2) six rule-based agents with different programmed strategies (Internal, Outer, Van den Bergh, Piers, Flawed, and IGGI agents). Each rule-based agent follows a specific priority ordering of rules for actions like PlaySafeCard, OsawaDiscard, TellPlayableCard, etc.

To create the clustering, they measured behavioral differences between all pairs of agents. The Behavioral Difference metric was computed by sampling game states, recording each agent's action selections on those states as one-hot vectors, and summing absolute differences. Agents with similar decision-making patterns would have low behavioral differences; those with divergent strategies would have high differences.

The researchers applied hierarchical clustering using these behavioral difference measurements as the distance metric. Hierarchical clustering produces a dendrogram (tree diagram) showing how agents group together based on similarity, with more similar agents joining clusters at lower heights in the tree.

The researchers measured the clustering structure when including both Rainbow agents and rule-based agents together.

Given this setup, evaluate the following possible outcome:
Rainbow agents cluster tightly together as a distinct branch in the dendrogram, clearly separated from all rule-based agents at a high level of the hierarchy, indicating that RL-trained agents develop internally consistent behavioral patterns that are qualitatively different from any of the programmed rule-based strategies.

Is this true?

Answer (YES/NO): YES